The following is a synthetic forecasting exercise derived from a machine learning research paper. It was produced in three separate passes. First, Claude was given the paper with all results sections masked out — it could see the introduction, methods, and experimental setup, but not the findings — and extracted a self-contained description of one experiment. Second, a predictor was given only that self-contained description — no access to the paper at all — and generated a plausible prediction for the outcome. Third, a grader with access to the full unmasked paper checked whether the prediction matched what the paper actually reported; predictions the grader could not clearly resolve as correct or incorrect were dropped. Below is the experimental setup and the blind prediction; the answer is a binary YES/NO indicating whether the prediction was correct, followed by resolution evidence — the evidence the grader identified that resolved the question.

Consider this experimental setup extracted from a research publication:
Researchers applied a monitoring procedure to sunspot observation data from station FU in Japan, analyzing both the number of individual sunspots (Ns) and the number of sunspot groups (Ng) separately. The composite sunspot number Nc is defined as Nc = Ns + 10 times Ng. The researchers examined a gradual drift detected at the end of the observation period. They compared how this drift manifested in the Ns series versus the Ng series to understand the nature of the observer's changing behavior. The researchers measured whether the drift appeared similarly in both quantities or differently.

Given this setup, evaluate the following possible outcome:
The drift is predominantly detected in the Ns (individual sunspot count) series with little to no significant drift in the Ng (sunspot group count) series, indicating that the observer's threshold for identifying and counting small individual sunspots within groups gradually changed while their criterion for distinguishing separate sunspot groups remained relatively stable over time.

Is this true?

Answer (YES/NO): NO